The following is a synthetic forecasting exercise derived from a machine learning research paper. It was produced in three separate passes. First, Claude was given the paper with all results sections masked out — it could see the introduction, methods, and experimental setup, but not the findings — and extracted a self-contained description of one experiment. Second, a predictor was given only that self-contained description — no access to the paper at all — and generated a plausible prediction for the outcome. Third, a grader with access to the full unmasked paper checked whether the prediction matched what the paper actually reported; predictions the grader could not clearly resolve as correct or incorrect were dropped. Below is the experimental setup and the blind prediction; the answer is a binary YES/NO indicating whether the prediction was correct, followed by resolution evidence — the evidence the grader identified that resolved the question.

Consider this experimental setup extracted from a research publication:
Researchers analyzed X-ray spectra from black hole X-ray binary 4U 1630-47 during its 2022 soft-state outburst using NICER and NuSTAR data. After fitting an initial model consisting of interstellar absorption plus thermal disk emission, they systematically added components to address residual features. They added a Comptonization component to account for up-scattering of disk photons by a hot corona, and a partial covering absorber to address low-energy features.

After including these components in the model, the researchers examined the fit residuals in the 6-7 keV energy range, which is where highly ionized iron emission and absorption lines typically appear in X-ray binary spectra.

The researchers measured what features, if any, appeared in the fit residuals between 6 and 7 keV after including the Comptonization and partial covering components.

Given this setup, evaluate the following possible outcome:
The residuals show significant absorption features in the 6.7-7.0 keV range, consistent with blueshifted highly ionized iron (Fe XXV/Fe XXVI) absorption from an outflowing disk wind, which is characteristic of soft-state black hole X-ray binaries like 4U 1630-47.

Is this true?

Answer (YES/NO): YES